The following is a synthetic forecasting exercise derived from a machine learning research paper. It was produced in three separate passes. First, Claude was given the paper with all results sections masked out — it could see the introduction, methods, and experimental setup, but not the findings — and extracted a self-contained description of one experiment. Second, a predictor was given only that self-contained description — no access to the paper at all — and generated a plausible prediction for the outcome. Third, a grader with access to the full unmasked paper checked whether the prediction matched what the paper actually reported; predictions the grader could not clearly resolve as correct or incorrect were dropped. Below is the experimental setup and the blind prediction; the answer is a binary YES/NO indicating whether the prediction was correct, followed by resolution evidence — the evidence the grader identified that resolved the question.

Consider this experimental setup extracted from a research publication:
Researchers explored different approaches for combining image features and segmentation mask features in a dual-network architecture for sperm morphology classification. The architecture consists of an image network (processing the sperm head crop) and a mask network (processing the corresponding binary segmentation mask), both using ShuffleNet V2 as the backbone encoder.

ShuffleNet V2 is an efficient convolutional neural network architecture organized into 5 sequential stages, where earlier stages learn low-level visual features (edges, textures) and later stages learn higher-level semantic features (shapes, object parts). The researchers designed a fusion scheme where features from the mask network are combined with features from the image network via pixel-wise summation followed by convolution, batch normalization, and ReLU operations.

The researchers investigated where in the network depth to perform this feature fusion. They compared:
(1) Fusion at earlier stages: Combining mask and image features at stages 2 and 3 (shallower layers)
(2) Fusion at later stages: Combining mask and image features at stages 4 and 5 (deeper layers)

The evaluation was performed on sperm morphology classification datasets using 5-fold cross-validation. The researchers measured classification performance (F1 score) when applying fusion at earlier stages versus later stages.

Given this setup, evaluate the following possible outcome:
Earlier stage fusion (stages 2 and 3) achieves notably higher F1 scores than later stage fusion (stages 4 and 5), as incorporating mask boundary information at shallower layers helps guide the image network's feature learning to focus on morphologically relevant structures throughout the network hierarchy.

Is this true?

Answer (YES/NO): NO